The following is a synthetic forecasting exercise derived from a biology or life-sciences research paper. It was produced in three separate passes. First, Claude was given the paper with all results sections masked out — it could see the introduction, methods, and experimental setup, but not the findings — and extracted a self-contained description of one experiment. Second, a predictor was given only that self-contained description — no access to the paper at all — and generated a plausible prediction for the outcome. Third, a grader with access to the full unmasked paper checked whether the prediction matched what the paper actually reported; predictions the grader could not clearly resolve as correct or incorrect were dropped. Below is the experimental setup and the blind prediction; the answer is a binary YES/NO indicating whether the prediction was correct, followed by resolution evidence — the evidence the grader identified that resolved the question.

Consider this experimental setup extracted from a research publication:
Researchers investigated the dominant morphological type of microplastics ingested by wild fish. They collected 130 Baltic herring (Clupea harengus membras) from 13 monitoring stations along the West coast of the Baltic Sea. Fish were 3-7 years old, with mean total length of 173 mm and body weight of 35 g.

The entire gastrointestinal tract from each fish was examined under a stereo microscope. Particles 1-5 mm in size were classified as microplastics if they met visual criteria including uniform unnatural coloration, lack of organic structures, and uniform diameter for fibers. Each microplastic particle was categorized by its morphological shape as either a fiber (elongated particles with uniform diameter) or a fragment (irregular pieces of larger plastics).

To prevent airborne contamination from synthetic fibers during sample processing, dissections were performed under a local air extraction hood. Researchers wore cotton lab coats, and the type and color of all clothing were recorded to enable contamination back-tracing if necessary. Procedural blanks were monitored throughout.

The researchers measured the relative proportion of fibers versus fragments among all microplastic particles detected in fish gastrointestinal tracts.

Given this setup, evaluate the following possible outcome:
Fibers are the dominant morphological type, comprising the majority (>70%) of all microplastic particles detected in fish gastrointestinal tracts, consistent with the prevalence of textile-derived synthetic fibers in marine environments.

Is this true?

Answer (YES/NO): YES